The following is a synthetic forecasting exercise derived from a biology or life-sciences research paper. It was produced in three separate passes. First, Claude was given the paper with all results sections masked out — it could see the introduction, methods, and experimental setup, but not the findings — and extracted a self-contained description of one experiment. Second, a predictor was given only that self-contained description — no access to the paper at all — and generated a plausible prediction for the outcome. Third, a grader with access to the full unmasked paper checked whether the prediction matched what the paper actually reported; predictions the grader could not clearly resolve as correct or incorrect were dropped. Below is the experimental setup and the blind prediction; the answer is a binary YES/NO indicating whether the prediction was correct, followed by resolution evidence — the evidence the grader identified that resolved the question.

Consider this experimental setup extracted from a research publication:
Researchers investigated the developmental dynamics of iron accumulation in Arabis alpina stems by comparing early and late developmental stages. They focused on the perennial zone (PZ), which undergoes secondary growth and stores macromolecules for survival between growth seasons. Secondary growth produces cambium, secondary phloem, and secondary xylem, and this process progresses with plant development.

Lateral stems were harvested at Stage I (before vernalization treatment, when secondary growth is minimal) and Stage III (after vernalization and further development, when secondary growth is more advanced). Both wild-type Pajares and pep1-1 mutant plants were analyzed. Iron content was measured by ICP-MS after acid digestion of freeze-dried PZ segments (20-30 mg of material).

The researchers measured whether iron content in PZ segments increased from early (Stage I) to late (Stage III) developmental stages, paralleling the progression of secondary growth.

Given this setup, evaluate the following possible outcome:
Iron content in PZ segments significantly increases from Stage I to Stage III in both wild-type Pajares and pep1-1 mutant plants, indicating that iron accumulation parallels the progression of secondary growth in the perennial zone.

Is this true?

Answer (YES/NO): YES